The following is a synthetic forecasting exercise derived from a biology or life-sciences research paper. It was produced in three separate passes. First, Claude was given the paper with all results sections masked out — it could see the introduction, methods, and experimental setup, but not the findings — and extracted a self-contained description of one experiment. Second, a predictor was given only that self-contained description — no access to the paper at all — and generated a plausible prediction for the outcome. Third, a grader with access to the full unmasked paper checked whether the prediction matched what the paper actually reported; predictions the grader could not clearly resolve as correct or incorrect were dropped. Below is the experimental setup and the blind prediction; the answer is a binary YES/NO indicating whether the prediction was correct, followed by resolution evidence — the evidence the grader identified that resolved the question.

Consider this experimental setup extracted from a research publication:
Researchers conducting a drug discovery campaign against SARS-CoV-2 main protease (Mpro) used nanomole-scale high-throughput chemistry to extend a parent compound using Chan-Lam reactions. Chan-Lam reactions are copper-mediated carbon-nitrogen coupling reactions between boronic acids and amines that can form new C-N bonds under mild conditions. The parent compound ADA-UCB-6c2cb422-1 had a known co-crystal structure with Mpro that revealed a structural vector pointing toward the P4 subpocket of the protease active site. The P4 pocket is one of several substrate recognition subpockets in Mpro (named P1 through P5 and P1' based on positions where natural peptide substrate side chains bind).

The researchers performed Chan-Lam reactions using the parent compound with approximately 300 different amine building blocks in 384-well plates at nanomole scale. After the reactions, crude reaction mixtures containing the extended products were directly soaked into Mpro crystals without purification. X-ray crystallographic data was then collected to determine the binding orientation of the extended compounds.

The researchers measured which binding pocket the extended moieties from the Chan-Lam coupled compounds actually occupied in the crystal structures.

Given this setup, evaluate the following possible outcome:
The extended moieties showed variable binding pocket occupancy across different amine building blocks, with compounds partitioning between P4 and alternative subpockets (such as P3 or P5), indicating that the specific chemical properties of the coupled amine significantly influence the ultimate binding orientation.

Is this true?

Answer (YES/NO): NO